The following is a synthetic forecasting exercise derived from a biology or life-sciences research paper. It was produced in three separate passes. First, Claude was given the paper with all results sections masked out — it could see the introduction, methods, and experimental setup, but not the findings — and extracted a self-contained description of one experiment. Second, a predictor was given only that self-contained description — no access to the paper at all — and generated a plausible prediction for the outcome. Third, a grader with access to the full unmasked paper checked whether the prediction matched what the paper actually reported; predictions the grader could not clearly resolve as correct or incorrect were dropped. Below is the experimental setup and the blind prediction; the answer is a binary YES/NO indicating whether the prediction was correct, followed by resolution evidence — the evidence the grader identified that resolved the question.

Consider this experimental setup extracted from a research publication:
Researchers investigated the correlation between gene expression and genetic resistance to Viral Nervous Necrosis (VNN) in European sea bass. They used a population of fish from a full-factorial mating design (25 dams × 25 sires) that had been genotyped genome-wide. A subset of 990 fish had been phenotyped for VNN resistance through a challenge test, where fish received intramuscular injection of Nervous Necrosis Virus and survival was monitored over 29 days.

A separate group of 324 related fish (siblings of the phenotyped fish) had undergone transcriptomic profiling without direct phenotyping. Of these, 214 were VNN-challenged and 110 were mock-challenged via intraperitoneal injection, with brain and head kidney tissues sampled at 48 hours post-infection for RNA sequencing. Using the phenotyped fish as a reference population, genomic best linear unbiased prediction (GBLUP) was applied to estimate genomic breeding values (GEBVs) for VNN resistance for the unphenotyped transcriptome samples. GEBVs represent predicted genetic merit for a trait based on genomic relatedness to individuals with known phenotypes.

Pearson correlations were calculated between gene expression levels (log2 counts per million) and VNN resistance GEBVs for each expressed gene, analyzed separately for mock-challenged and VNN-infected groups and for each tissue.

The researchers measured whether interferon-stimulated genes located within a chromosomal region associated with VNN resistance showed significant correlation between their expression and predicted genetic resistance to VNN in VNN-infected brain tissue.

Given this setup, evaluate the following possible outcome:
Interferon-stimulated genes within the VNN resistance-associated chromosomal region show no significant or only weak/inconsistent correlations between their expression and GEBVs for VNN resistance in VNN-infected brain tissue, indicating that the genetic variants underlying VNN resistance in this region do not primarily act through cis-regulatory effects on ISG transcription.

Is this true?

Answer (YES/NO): NO